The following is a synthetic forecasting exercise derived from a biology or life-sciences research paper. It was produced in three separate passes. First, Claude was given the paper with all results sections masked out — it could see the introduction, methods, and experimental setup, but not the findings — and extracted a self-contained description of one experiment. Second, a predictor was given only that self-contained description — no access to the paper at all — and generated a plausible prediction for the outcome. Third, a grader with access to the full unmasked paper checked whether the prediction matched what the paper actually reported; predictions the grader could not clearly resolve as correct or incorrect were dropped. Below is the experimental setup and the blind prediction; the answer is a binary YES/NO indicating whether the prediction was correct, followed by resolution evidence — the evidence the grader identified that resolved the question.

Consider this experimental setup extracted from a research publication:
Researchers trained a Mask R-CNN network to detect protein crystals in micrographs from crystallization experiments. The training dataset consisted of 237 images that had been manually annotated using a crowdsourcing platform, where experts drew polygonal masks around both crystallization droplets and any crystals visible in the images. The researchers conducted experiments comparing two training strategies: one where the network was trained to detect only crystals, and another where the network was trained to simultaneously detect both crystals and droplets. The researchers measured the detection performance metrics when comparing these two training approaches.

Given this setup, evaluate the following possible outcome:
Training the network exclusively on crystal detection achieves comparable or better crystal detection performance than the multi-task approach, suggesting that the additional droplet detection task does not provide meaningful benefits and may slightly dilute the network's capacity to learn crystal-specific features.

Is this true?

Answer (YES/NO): YES